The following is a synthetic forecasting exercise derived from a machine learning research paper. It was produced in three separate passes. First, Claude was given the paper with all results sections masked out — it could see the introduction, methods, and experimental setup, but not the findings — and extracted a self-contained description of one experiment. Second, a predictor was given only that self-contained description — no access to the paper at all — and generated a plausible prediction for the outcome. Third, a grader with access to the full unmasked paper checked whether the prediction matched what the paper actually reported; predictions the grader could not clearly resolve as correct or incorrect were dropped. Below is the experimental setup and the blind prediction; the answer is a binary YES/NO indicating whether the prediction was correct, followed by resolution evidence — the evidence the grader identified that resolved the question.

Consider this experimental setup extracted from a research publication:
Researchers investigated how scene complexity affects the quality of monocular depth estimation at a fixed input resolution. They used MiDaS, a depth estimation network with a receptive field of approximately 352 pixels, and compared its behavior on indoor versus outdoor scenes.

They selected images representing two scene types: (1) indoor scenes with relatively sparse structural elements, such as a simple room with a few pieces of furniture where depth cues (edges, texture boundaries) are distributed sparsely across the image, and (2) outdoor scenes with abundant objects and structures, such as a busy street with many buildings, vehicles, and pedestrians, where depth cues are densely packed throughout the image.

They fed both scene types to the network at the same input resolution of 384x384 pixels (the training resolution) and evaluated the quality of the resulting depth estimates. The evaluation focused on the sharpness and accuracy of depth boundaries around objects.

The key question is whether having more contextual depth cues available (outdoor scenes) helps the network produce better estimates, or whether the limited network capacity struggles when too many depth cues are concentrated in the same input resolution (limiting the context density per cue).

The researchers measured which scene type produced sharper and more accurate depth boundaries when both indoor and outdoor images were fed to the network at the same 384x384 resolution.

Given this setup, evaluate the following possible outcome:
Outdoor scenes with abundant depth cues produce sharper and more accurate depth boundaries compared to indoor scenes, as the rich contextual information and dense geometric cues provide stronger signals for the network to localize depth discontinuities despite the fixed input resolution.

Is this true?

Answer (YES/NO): NO